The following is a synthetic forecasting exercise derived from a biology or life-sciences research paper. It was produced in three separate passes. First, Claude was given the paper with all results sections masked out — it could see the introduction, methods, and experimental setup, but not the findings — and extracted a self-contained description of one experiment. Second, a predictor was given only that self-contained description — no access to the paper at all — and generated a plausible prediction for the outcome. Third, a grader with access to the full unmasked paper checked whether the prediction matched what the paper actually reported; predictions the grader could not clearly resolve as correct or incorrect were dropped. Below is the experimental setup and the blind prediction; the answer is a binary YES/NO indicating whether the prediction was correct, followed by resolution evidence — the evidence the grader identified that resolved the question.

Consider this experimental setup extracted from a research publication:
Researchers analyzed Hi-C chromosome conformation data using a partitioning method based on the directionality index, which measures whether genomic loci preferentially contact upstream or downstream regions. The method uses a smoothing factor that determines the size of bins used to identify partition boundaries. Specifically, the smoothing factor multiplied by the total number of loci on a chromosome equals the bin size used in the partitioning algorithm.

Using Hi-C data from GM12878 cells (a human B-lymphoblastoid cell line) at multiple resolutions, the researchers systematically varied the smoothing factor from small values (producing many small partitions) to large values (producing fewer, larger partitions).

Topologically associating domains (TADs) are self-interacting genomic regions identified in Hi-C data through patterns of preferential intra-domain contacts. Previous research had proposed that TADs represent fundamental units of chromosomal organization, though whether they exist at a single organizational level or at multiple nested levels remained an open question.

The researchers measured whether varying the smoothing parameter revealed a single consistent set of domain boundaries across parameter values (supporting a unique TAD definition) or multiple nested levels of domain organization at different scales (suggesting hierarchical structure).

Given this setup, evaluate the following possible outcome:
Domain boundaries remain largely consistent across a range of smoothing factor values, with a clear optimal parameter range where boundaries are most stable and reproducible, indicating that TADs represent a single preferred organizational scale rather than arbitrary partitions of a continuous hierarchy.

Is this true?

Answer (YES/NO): NO